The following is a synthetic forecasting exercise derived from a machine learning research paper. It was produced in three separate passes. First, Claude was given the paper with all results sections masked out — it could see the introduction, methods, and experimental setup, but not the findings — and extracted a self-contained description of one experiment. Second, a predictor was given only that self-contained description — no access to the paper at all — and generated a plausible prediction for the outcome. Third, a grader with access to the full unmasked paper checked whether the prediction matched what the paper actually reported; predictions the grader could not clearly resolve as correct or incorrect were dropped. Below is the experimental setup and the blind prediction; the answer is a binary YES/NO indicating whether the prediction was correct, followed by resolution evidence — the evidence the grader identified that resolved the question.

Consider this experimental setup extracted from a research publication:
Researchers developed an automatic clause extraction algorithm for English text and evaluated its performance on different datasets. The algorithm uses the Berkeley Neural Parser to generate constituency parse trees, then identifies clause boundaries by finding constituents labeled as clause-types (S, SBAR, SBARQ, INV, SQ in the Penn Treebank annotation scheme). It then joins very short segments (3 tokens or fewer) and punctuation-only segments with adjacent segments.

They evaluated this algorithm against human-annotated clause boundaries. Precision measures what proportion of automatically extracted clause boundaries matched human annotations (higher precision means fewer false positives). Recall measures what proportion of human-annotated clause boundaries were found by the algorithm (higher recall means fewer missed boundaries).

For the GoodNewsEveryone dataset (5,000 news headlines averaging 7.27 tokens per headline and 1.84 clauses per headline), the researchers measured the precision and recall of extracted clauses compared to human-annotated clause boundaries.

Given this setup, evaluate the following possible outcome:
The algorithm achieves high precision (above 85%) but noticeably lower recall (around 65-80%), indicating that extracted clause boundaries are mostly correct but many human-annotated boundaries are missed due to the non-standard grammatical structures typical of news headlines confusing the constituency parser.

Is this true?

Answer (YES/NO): YES